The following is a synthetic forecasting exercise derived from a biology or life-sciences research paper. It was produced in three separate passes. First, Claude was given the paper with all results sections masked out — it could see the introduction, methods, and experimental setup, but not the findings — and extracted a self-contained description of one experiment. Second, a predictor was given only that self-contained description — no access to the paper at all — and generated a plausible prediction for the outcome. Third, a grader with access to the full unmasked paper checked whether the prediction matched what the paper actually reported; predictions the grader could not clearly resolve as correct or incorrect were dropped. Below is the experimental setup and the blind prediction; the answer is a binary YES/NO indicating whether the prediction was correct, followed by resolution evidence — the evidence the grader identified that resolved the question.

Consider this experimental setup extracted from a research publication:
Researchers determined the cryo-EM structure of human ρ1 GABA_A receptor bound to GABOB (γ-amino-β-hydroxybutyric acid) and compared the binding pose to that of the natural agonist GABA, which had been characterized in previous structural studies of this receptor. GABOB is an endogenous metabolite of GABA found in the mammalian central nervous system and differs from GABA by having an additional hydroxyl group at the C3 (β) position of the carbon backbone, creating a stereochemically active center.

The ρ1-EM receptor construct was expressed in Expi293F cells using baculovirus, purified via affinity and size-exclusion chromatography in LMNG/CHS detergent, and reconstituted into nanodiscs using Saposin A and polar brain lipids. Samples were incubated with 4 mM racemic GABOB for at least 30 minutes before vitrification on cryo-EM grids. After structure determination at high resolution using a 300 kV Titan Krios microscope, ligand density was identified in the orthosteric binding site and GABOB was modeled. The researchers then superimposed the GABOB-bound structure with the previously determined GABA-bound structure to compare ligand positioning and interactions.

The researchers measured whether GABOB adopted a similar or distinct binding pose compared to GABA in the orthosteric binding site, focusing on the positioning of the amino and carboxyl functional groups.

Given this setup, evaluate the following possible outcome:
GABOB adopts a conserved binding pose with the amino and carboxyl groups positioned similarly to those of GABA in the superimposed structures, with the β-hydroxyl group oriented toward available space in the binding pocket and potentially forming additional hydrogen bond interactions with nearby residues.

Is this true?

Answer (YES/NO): YES